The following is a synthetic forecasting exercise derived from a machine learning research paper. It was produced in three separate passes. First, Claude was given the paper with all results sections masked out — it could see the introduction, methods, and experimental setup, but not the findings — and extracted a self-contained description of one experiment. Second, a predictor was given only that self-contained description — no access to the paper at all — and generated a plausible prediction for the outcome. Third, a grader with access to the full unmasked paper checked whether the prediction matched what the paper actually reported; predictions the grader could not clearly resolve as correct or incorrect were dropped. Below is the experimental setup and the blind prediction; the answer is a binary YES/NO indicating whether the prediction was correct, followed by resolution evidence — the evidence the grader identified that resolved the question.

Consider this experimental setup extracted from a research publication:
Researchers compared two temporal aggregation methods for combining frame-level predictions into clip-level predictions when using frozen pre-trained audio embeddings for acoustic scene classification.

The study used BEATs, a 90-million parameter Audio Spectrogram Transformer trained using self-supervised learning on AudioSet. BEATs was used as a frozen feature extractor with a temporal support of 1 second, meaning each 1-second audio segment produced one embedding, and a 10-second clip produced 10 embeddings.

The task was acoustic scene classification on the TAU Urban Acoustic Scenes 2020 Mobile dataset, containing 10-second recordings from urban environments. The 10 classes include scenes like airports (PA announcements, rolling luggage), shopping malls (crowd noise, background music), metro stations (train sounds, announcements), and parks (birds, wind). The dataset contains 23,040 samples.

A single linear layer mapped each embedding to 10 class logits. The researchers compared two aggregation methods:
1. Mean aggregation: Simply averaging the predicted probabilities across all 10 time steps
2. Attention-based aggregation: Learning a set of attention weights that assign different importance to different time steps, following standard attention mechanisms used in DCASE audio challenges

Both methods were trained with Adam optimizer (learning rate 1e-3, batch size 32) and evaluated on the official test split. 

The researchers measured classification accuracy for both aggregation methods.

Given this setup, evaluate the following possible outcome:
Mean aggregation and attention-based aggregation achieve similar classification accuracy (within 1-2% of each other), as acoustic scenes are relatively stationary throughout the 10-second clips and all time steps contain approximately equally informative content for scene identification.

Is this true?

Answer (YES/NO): NO